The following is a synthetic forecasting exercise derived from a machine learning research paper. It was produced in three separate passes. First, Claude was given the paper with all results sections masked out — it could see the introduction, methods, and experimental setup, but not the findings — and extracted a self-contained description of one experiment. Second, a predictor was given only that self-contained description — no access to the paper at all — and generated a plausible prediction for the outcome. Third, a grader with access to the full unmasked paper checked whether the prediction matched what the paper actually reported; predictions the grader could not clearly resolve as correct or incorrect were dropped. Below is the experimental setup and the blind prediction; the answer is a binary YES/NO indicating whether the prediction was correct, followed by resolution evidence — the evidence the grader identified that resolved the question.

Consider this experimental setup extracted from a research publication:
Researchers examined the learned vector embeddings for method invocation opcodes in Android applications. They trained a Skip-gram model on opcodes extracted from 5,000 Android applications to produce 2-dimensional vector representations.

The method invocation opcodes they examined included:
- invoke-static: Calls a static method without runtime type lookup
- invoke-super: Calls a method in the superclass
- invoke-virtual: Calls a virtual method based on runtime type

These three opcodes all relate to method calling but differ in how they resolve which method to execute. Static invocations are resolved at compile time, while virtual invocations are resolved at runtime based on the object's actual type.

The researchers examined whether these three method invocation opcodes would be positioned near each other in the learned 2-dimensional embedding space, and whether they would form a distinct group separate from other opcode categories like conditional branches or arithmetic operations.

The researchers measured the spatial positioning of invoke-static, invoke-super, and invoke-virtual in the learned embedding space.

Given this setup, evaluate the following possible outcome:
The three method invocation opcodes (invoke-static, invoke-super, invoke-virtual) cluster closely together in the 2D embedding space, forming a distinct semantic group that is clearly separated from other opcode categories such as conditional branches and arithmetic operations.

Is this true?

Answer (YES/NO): NO